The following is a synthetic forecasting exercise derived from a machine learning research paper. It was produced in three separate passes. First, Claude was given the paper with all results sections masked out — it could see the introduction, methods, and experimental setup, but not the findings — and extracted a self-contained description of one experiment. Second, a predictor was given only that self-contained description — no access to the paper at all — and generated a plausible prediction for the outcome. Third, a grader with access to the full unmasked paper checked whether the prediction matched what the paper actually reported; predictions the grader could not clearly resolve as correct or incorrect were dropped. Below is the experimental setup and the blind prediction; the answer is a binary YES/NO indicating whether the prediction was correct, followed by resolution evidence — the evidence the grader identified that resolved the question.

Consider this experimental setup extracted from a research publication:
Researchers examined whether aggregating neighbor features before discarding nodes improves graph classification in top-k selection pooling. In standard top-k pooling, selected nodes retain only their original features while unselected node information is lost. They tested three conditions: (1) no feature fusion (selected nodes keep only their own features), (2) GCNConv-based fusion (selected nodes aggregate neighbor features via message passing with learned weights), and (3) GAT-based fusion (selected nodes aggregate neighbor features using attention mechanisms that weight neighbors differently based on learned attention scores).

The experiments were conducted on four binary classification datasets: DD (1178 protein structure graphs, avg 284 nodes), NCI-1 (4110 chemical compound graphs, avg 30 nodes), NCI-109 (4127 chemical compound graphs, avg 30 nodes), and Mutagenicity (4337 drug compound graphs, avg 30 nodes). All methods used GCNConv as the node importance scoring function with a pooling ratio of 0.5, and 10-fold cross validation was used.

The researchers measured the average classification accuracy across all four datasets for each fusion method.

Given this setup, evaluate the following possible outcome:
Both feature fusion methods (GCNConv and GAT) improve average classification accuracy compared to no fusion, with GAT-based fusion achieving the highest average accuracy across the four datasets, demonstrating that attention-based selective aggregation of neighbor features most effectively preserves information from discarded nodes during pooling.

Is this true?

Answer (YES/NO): YES